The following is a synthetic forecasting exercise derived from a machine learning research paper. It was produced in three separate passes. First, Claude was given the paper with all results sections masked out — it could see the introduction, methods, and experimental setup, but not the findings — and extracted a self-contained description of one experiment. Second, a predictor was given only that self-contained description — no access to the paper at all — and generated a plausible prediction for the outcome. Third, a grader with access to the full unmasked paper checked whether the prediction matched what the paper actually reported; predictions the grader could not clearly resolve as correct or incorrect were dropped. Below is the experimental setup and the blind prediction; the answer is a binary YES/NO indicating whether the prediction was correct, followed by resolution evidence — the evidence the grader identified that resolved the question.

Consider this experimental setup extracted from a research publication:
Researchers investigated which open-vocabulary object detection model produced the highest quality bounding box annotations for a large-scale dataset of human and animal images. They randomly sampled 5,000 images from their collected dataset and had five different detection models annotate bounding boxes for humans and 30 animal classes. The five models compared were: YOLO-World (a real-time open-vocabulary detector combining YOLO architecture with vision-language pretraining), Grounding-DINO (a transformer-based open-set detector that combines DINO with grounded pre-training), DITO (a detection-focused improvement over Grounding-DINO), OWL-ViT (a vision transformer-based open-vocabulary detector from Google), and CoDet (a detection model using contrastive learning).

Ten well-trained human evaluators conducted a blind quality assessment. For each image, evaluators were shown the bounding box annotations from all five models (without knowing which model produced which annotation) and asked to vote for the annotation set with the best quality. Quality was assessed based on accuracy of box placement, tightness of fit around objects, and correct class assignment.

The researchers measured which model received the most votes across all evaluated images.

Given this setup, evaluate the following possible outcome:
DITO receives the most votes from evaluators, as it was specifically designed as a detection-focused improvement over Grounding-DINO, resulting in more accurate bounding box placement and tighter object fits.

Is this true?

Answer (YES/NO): NO